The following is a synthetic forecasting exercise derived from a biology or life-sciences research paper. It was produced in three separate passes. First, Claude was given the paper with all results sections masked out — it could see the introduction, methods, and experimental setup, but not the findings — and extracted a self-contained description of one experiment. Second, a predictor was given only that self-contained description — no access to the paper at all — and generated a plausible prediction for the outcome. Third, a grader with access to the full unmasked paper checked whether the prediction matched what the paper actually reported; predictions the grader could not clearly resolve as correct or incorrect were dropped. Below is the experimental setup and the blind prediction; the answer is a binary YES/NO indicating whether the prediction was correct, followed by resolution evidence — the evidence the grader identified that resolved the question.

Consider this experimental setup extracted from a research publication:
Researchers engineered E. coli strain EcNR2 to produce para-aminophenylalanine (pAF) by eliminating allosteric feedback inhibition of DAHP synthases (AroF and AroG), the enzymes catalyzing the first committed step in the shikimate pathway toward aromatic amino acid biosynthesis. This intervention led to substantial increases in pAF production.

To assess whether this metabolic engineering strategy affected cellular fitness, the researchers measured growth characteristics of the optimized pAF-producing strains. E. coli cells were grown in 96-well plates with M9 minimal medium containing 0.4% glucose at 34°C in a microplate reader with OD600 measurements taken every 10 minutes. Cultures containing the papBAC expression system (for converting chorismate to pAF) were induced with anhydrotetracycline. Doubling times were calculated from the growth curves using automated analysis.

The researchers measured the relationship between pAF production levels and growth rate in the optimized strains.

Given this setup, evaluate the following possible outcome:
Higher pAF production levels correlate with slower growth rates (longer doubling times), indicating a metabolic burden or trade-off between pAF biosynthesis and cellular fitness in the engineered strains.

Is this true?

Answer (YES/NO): YES